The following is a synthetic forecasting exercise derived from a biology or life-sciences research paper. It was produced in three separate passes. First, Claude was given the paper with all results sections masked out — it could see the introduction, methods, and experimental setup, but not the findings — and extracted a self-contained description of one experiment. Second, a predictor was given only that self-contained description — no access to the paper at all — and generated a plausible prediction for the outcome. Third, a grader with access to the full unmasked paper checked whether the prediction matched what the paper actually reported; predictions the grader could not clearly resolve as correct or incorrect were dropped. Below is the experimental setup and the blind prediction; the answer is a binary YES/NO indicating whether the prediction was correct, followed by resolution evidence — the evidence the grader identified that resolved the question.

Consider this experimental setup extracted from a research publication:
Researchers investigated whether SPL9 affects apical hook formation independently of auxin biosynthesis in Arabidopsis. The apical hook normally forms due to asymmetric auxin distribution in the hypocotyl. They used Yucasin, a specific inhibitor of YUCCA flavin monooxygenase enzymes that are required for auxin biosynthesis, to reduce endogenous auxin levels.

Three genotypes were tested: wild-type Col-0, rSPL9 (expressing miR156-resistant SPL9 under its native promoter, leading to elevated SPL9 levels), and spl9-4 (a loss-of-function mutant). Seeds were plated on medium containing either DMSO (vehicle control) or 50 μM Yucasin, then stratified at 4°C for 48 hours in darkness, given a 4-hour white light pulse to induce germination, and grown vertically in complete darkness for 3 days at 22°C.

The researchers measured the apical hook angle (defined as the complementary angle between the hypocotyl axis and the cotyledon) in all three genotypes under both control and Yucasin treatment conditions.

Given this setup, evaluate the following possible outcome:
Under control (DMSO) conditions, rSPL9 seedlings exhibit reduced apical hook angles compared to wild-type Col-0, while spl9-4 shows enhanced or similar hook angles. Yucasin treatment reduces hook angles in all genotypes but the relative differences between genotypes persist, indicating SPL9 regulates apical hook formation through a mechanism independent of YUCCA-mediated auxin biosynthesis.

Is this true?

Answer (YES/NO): NO